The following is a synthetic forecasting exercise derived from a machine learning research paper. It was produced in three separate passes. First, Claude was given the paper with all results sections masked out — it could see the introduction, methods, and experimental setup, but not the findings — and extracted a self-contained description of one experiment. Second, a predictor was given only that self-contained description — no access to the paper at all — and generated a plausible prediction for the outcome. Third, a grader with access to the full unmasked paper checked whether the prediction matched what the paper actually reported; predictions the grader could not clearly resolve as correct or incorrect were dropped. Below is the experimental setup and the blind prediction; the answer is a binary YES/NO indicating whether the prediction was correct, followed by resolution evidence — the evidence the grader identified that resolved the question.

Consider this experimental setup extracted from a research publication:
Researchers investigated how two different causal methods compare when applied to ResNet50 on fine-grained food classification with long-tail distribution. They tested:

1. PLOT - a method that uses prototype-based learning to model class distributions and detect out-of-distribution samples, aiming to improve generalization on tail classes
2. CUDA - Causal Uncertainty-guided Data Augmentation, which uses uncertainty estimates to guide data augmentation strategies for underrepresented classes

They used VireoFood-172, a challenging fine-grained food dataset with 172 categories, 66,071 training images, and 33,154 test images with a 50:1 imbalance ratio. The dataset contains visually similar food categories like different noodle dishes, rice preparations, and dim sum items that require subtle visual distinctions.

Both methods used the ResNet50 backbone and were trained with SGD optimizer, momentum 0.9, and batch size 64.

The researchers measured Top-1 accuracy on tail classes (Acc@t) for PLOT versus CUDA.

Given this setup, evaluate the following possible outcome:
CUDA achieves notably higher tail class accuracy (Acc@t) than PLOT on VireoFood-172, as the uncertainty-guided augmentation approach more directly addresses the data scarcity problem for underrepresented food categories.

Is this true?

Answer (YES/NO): NO